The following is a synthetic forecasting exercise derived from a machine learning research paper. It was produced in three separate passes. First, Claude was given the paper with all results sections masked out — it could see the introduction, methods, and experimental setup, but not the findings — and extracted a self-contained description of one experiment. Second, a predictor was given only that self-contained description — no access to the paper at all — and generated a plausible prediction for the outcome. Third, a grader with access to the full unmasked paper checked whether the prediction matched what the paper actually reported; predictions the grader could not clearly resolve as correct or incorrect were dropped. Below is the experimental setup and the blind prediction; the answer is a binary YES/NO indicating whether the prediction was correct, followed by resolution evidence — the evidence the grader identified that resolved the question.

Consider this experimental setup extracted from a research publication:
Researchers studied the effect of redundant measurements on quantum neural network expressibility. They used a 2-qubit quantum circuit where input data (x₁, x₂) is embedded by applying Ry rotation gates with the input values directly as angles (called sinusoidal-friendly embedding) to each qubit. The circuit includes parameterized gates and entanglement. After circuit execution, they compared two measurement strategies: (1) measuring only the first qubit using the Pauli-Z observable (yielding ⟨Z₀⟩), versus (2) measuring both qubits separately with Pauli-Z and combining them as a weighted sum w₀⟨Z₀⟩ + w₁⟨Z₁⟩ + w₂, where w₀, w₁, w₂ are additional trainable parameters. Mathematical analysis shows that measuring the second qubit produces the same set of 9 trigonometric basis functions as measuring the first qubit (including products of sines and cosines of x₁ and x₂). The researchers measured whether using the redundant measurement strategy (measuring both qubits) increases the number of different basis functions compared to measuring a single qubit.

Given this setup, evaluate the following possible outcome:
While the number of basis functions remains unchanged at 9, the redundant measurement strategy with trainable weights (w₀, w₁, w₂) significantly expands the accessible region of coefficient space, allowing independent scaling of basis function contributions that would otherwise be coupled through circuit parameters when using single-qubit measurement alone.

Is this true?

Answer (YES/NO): NO